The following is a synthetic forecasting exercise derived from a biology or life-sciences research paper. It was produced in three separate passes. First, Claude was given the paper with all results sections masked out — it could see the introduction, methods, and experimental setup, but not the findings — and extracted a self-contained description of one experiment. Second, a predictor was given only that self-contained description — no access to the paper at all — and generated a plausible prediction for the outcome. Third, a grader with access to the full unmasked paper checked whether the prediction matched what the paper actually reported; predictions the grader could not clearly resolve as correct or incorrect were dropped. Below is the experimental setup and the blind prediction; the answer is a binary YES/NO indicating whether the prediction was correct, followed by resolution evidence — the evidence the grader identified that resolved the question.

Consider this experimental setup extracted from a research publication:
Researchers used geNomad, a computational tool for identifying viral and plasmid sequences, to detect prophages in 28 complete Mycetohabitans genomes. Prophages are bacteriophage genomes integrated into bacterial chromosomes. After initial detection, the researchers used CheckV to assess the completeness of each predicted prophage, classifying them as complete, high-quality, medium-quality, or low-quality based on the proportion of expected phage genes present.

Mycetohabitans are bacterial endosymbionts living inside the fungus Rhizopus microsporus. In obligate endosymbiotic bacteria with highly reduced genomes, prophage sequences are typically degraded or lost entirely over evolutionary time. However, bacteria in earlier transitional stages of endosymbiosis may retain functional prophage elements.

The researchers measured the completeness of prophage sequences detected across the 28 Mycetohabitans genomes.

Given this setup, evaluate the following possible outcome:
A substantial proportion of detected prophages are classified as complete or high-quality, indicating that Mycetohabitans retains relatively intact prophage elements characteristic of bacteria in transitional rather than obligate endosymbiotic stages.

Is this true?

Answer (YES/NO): YES